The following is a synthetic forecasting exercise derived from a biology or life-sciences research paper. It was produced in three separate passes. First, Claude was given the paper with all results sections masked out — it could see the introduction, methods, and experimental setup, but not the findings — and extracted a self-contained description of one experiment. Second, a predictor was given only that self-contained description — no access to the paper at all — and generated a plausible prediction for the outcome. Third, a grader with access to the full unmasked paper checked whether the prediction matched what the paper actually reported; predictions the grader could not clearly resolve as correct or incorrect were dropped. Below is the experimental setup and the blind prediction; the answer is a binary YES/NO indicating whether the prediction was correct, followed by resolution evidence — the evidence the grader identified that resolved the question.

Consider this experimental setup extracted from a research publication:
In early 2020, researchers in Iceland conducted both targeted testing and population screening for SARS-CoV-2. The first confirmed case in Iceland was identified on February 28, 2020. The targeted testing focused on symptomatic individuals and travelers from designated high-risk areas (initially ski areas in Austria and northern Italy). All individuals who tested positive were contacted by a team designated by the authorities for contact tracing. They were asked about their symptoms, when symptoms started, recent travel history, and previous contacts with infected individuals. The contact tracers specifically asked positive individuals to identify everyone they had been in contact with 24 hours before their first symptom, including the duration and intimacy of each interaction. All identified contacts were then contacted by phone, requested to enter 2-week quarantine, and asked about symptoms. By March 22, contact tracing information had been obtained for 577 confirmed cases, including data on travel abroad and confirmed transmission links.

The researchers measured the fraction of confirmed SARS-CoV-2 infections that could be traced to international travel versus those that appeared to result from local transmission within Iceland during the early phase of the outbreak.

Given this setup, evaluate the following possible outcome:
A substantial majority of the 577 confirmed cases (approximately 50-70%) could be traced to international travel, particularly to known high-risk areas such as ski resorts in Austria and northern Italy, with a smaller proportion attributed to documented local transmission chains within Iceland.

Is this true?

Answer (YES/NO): NO